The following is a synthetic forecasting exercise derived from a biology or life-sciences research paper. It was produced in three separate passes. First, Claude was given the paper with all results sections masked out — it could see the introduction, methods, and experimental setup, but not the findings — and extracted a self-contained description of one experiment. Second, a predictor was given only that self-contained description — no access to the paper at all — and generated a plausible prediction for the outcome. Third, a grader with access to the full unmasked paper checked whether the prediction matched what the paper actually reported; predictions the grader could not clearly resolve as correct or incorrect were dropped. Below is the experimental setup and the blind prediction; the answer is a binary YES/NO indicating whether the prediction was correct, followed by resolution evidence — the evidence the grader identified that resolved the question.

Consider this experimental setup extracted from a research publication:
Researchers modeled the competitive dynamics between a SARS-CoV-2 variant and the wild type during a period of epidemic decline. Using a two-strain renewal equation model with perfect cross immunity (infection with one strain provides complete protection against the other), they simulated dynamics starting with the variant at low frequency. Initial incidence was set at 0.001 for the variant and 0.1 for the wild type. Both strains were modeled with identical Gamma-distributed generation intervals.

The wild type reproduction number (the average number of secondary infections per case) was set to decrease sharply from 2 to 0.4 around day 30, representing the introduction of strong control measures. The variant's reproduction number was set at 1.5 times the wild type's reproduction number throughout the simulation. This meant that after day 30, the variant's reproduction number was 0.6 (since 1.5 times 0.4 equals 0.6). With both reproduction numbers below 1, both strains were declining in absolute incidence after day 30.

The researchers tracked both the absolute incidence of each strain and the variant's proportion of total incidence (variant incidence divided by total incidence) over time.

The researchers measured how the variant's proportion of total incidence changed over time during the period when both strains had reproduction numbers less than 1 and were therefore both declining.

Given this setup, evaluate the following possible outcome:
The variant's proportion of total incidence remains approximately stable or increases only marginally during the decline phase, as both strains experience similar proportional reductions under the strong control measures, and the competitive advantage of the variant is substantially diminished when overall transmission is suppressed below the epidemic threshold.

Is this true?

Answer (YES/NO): NO